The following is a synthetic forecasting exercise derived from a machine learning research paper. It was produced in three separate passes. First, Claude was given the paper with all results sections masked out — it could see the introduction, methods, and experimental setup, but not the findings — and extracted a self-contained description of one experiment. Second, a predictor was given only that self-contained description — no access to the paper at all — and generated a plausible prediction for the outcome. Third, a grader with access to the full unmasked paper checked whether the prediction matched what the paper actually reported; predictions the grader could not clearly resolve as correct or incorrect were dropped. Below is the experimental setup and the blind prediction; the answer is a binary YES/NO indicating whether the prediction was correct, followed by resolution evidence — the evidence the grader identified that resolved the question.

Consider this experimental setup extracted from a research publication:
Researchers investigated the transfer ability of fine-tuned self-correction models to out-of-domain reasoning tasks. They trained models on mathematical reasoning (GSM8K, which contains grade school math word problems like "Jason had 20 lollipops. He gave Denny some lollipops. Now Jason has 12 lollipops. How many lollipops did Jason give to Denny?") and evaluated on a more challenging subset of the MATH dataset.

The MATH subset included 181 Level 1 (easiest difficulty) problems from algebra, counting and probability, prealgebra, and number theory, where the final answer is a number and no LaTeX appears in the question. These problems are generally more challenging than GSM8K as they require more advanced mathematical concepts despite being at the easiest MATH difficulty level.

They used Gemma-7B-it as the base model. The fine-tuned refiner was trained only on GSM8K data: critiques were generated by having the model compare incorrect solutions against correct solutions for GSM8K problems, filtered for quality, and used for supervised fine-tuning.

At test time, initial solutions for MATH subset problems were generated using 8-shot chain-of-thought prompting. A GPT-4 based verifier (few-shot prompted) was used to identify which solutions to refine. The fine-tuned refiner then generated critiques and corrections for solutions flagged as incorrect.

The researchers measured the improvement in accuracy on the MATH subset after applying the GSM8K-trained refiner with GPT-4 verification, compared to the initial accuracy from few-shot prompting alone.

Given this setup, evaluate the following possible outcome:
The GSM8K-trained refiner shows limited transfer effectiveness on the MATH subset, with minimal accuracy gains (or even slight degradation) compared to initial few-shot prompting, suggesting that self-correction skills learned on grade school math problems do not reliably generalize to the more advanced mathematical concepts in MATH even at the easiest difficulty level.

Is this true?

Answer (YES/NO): NO